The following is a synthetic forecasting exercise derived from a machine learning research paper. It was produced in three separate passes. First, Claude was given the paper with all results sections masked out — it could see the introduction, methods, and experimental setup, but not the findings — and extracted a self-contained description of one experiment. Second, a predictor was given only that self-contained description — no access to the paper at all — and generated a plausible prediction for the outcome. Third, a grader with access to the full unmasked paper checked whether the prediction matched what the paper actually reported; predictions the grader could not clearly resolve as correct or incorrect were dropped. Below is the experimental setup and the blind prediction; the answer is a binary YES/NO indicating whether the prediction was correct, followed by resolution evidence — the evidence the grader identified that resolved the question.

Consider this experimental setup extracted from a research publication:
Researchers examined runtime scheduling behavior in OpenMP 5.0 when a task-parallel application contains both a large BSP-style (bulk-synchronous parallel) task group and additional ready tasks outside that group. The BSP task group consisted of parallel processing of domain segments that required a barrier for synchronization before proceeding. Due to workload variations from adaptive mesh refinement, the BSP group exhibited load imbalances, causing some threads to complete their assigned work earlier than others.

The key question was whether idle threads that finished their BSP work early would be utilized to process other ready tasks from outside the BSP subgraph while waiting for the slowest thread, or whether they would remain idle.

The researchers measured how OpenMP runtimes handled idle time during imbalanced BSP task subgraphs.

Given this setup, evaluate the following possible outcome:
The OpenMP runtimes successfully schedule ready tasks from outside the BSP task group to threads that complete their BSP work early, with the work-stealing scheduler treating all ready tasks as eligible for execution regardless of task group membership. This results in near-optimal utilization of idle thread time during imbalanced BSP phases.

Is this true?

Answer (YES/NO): NO